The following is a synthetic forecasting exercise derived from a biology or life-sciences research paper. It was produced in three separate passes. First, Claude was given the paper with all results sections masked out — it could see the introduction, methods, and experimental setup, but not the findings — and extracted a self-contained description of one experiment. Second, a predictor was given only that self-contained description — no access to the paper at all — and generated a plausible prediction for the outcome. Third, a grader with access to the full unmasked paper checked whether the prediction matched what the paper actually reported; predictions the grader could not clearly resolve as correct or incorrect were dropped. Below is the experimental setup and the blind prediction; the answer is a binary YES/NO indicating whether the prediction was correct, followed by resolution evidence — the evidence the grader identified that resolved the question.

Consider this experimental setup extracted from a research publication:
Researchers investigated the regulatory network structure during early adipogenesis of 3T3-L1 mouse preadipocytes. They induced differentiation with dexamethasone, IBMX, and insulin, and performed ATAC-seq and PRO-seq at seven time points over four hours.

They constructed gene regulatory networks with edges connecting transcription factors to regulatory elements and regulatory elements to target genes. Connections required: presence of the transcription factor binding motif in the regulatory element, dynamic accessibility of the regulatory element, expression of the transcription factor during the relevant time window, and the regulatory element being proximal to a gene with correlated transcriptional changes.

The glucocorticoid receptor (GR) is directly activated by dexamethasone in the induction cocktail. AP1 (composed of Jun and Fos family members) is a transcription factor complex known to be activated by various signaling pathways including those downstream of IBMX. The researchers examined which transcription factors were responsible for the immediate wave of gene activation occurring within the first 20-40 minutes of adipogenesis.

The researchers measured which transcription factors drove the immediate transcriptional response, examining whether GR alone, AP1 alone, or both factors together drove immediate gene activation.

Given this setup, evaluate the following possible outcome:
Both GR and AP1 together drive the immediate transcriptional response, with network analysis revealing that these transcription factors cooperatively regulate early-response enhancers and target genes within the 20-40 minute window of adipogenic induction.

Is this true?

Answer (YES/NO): NO